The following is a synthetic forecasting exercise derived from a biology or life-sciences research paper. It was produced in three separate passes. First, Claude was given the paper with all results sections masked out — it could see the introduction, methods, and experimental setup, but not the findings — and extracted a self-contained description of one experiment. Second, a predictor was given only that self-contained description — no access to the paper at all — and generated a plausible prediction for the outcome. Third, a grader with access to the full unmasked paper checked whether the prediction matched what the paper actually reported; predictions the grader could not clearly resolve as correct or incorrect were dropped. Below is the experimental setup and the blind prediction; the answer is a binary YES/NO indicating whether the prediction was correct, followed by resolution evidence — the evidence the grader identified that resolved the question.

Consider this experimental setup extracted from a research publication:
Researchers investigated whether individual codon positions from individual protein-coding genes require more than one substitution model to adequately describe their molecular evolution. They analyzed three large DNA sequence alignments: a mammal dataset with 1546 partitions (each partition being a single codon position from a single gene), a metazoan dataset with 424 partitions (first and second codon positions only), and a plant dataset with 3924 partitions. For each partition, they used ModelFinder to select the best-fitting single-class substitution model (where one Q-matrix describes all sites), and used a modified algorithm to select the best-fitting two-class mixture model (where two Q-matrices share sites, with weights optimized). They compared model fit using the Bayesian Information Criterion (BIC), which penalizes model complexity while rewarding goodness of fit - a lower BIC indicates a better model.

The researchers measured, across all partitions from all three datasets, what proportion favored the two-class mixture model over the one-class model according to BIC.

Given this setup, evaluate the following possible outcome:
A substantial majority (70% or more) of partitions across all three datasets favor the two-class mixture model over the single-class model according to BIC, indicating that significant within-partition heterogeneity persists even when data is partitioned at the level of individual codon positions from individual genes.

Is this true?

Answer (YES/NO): YES